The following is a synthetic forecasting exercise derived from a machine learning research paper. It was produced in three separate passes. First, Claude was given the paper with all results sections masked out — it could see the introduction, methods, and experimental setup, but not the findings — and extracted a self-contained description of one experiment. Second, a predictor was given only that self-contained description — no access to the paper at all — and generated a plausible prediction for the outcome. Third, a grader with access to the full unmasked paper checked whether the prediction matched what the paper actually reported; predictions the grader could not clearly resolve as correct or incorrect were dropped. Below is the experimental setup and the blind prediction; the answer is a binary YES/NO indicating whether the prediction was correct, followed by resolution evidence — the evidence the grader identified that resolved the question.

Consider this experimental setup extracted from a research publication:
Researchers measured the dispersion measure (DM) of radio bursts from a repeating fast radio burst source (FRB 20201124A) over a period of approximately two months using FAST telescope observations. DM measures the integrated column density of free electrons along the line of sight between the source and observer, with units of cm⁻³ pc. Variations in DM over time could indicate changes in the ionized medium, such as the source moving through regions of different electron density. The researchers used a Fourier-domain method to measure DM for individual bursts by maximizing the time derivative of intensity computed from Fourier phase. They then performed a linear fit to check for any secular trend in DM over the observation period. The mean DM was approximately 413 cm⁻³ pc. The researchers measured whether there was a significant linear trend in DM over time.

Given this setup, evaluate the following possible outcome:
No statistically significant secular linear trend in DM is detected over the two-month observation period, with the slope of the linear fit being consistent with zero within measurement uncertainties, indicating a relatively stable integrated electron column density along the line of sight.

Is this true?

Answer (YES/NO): YES